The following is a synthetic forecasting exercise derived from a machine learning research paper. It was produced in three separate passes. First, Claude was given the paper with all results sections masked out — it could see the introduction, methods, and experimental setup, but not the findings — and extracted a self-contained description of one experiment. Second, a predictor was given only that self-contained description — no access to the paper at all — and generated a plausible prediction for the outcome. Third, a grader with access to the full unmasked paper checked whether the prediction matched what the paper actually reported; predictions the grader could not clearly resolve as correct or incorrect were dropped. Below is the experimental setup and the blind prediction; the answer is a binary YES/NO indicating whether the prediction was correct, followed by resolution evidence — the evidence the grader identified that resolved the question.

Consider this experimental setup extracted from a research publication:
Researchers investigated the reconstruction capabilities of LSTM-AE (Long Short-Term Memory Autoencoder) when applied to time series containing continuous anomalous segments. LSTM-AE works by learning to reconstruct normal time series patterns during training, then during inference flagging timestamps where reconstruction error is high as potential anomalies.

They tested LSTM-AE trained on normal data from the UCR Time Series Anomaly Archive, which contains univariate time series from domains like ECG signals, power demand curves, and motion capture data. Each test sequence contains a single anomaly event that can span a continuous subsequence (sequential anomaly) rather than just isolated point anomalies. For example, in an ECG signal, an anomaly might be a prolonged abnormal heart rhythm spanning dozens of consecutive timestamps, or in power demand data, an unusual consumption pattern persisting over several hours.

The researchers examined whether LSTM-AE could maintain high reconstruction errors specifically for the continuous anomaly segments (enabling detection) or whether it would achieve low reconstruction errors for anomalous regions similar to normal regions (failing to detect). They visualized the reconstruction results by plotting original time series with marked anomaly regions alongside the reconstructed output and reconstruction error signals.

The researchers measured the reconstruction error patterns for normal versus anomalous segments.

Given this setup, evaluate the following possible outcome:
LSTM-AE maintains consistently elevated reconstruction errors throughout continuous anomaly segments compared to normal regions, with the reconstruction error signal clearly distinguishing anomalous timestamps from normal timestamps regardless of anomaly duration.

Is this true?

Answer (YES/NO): NO